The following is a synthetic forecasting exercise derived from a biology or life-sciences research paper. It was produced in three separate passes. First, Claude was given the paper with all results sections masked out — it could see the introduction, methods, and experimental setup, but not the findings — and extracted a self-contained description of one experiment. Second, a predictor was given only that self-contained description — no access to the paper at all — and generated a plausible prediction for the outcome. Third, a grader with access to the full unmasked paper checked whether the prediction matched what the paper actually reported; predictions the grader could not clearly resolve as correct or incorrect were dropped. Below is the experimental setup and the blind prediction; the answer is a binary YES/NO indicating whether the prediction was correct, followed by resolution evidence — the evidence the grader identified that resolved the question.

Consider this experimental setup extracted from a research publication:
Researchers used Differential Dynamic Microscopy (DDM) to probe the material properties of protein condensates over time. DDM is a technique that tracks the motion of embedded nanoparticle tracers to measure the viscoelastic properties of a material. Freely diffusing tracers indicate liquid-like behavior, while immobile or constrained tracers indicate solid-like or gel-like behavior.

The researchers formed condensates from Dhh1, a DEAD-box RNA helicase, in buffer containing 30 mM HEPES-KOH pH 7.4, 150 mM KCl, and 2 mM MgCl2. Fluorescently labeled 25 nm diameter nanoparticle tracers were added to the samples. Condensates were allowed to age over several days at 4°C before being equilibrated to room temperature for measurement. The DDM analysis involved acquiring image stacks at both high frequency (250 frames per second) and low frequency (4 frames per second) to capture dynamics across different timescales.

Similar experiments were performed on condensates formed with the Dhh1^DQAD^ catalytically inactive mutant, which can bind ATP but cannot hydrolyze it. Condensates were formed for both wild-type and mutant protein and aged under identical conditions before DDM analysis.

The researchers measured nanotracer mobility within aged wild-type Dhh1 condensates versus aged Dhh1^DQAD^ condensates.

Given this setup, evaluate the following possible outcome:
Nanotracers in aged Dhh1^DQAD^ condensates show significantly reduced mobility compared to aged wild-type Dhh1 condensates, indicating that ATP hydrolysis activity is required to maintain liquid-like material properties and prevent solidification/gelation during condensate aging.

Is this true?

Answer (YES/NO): YES